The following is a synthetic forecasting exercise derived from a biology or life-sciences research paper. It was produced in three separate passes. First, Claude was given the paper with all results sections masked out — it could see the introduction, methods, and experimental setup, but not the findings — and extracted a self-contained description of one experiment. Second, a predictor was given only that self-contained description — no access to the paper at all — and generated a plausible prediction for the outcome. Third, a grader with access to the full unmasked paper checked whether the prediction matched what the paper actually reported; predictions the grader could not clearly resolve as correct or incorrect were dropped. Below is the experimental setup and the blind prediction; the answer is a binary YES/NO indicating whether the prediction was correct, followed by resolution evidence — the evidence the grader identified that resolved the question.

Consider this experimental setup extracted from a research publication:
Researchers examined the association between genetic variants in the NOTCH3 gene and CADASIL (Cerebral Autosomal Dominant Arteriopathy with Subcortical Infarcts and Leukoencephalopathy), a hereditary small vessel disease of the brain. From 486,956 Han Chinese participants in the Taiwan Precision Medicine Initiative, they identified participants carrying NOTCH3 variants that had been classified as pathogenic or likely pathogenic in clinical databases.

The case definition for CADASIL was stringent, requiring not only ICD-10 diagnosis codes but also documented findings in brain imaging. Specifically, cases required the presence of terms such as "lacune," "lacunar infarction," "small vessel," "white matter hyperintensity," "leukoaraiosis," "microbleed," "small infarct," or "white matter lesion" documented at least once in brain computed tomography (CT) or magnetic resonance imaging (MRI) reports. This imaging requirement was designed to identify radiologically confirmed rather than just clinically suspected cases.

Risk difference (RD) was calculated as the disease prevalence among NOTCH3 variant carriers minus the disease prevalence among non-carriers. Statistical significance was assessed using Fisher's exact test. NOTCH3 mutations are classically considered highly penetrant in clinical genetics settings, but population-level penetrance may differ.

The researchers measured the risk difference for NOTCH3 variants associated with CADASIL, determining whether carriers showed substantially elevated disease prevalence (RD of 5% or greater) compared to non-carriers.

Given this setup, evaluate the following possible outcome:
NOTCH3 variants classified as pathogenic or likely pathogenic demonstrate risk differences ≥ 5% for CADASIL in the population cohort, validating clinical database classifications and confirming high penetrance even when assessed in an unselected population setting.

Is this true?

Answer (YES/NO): YES